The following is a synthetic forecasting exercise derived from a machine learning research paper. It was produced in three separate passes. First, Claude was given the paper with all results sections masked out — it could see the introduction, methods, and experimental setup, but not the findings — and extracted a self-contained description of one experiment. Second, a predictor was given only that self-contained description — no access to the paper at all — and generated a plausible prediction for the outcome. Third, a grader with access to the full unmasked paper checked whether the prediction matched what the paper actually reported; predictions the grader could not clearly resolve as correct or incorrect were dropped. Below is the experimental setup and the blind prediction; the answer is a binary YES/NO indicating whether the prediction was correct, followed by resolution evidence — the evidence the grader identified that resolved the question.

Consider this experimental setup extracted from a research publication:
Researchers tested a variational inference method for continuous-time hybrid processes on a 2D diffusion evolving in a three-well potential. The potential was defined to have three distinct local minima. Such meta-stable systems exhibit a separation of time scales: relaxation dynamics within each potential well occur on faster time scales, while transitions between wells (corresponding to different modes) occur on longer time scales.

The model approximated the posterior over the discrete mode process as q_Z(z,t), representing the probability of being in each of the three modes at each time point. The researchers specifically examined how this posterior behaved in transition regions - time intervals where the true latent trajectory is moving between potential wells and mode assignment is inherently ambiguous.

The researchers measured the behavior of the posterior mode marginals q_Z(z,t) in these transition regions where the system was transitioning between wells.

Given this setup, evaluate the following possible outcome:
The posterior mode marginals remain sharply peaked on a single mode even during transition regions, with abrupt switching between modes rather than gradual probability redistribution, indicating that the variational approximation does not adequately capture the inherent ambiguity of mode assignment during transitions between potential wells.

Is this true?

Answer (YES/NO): NO